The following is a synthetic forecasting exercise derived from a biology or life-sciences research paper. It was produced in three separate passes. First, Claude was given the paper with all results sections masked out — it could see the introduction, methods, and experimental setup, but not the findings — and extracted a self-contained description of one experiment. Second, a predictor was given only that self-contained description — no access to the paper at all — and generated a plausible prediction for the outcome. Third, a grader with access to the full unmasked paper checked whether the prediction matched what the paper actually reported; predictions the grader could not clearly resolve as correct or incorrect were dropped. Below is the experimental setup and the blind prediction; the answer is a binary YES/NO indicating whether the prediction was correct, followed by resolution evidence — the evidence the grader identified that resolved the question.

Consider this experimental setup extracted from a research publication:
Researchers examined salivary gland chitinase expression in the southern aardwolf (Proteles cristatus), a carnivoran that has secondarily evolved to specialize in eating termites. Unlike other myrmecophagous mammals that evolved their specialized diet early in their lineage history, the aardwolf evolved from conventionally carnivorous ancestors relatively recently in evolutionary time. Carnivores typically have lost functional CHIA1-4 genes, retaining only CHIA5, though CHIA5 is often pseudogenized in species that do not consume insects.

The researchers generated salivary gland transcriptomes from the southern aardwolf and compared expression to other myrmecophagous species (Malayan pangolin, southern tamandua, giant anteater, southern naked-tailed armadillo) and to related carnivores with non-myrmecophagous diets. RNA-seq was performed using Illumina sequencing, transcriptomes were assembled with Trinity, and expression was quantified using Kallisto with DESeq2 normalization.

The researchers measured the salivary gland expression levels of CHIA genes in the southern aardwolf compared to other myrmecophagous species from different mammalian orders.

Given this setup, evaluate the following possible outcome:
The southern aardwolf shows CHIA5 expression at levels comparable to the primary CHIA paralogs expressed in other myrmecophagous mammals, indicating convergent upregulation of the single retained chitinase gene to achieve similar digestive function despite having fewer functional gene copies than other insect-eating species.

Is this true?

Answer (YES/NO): NO